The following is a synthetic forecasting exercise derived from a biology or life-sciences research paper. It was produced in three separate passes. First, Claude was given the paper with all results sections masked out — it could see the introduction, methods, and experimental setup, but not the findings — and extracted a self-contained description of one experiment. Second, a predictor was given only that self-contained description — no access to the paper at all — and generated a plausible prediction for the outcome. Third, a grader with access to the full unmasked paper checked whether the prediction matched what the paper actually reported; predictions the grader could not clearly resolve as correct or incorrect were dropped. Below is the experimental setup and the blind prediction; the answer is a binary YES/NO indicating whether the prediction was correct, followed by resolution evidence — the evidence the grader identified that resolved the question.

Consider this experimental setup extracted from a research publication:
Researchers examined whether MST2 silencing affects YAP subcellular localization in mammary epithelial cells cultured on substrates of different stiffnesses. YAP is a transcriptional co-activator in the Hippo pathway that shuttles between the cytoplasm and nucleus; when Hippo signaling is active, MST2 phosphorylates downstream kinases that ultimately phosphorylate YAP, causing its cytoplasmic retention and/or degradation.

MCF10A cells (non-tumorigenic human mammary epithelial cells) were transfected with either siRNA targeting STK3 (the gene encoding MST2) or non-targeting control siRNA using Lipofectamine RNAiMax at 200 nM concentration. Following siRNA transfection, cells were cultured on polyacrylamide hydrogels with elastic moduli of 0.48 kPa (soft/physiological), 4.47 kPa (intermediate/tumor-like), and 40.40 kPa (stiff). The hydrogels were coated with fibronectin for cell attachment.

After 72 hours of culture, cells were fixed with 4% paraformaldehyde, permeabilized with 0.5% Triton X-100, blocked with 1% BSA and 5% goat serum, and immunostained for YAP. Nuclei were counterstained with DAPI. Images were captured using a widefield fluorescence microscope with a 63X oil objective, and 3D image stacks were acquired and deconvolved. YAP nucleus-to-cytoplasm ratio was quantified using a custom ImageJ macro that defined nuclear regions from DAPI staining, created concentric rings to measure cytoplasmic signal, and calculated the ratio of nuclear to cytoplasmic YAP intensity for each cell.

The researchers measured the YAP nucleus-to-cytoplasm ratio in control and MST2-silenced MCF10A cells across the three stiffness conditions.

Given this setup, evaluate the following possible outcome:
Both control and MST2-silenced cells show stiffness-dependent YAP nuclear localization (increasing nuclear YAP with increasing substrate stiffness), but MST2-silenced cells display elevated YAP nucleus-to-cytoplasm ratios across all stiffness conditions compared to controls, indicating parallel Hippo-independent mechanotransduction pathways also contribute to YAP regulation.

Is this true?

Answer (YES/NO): NO